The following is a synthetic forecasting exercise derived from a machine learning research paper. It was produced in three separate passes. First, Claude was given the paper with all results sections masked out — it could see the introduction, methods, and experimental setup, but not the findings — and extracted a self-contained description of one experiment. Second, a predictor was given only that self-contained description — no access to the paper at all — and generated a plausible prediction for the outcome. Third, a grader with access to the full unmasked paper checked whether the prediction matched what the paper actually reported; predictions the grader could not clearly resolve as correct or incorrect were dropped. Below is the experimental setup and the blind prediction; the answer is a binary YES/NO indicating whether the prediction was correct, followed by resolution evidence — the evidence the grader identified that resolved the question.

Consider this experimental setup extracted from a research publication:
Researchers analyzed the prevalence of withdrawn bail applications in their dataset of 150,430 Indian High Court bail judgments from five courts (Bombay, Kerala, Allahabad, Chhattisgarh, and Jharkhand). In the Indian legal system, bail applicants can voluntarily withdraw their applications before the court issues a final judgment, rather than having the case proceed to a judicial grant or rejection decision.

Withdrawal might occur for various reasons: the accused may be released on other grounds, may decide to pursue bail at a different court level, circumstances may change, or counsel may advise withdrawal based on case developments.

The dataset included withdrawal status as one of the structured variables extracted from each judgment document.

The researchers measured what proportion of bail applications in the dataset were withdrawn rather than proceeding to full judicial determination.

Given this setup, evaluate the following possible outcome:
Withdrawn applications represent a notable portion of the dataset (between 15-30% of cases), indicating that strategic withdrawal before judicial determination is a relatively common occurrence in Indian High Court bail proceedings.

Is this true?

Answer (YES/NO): NO